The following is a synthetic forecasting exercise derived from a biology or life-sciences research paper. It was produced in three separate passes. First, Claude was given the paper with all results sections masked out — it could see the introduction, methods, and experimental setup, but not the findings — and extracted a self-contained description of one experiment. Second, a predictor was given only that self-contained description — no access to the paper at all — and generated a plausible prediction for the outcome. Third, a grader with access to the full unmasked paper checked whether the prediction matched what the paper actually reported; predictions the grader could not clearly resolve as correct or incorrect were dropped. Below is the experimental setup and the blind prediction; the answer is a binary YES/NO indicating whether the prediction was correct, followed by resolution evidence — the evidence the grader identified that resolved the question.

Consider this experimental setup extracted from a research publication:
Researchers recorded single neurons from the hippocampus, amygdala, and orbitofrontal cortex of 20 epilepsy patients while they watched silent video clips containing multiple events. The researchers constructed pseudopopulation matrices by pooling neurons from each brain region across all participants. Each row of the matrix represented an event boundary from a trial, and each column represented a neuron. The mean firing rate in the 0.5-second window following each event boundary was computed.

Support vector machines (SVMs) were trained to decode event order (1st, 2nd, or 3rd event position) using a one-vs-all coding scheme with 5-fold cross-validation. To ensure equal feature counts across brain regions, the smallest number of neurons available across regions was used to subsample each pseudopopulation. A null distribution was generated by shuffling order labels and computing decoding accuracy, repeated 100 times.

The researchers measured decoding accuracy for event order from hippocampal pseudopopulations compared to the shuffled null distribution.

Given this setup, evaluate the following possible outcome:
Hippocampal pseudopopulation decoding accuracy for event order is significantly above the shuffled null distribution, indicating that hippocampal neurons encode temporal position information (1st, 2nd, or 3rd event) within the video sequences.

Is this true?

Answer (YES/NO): YES